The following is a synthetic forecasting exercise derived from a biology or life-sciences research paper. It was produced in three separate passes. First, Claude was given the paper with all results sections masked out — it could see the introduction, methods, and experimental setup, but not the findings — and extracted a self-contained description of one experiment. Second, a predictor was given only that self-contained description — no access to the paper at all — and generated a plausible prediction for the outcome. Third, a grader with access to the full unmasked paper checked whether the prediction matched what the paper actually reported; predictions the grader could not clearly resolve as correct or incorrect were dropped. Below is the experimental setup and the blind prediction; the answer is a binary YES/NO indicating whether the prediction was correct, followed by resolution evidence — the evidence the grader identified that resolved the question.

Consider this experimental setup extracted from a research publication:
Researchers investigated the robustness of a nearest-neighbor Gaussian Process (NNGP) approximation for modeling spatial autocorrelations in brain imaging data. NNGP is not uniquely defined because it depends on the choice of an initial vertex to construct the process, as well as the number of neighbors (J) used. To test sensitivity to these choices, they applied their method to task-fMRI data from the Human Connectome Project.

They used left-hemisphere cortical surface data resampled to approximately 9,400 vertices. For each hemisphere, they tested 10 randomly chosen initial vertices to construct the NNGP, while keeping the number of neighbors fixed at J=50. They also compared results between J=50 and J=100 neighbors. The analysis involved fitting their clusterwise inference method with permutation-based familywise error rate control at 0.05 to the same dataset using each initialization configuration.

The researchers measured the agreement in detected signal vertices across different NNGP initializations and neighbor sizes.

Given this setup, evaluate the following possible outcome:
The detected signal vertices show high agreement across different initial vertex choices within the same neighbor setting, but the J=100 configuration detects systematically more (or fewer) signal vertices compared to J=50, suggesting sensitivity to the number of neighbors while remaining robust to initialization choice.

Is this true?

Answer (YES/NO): NO